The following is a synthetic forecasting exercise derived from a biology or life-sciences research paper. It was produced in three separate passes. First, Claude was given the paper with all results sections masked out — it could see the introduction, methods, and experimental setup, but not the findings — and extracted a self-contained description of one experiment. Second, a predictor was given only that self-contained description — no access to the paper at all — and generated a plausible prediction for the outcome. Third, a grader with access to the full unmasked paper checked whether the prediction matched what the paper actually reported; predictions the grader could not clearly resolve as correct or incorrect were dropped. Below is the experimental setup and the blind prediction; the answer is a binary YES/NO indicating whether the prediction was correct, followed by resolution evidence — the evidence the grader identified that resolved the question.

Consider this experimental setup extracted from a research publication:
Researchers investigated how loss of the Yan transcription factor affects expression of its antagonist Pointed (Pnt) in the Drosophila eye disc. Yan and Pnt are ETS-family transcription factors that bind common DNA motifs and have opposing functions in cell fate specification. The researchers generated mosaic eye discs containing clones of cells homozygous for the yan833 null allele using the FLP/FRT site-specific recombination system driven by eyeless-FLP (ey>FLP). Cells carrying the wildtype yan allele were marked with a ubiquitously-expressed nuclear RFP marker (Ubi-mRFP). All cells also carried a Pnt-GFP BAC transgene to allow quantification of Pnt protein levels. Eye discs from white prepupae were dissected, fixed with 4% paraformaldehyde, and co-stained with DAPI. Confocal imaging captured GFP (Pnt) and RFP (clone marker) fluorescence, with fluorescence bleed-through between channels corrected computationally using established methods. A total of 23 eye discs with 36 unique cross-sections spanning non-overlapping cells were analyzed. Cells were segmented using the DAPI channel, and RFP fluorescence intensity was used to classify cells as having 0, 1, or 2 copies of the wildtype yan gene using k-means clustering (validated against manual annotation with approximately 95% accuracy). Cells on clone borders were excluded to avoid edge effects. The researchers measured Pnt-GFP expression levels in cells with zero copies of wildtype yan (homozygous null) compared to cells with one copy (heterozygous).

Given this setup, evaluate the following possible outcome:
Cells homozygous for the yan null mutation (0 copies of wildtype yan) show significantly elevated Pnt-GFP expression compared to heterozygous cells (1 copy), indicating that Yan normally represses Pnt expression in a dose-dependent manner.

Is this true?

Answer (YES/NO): NO